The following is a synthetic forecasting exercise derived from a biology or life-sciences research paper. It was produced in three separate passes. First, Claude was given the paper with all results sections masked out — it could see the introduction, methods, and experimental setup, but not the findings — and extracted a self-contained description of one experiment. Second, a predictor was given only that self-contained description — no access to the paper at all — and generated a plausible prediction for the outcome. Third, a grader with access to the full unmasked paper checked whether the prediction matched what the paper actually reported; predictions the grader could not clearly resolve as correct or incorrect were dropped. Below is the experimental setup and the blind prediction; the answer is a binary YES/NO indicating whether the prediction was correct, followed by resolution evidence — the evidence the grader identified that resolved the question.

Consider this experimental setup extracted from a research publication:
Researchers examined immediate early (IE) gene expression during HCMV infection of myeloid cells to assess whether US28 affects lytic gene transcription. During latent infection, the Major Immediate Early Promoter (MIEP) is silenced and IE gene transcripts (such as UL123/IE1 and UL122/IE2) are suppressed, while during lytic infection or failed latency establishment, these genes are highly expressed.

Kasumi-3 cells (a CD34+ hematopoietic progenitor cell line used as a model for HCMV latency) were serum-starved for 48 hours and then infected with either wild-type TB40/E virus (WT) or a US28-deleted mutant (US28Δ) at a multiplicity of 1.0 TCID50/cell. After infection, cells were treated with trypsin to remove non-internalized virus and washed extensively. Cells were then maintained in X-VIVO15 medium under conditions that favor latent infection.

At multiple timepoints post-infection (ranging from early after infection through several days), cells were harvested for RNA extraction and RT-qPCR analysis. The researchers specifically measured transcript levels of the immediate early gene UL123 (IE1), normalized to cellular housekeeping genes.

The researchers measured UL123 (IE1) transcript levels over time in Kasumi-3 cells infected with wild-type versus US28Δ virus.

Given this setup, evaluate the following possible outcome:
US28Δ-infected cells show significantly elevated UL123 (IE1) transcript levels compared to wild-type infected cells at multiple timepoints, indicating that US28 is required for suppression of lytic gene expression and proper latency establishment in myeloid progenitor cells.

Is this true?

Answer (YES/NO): YES